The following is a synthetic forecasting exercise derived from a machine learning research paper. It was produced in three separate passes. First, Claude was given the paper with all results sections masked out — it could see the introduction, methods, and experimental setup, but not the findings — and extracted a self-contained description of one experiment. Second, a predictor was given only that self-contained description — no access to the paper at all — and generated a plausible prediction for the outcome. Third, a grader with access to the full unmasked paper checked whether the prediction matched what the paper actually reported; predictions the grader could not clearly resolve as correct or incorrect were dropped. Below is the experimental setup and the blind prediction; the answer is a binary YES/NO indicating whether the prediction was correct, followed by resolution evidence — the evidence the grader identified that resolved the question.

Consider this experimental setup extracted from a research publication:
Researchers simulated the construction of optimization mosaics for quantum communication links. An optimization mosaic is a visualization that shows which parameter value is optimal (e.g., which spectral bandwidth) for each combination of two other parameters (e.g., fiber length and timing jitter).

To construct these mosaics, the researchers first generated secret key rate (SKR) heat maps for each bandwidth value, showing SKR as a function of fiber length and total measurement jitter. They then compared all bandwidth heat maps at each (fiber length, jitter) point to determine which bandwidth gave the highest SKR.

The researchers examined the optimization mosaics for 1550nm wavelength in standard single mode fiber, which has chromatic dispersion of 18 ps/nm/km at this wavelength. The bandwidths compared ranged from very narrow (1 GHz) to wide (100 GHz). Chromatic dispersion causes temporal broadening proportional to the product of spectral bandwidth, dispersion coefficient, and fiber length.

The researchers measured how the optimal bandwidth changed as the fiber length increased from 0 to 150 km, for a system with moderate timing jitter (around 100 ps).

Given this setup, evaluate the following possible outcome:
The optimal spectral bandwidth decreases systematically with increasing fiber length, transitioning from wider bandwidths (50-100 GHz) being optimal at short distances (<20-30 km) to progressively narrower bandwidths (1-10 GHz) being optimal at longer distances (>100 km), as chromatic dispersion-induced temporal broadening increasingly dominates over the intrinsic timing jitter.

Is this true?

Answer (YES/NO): YES